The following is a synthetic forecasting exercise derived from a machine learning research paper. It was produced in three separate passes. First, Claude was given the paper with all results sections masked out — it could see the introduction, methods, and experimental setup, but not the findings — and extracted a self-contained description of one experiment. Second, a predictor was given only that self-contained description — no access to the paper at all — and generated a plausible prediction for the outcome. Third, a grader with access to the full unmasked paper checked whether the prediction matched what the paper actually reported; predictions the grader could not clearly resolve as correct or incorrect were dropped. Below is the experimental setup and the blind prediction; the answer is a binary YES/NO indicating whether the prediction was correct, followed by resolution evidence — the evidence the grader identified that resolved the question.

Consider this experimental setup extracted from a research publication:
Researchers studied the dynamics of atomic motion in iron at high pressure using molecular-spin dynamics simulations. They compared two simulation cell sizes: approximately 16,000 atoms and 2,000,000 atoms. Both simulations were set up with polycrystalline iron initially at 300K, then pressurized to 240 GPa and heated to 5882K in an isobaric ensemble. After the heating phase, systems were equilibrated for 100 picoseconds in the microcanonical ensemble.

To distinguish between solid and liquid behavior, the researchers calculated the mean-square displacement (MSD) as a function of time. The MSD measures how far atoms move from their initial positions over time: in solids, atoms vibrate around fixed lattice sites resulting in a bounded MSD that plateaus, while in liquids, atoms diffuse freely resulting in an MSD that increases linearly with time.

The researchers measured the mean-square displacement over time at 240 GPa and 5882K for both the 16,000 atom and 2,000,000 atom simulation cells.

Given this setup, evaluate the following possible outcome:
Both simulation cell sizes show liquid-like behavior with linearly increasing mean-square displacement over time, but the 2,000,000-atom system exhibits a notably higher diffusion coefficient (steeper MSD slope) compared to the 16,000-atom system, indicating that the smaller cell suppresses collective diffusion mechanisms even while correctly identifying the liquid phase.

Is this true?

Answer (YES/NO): NO